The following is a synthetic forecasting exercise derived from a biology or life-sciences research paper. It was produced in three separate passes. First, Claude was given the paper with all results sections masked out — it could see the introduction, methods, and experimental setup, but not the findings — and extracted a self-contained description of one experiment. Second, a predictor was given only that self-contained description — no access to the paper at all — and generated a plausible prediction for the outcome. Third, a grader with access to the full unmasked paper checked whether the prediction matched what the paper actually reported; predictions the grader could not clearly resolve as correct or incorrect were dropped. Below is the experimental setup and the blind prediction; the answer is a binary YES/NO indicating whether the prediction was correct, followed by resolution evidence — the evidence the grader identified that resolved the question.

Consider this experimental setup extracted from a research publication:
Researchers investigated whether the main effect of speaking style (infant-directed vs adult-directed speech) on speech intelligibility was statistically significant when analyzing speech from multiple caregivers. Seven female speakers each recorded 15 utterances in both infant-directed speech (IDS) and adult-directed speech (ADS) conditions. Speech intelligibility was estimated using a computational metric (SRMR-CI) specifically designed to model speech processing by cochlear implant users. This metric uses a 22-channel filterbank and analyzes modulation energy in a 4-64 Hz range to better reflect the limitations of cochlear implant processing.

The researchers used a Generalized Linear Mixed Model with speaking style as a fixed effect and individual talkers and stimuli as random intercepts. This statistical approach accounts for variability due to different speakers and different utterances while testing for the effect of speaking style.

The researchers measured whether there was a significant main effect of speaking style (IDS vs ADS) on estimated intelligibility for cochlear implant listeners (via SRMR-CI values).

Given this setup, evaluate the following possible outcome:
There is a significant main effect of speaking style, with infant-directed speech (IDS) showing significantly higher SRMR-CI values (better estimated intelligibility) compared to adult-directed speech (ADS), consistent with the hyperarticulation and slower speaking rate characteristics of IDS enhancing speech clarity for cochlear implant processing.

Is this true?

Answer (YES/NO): YES